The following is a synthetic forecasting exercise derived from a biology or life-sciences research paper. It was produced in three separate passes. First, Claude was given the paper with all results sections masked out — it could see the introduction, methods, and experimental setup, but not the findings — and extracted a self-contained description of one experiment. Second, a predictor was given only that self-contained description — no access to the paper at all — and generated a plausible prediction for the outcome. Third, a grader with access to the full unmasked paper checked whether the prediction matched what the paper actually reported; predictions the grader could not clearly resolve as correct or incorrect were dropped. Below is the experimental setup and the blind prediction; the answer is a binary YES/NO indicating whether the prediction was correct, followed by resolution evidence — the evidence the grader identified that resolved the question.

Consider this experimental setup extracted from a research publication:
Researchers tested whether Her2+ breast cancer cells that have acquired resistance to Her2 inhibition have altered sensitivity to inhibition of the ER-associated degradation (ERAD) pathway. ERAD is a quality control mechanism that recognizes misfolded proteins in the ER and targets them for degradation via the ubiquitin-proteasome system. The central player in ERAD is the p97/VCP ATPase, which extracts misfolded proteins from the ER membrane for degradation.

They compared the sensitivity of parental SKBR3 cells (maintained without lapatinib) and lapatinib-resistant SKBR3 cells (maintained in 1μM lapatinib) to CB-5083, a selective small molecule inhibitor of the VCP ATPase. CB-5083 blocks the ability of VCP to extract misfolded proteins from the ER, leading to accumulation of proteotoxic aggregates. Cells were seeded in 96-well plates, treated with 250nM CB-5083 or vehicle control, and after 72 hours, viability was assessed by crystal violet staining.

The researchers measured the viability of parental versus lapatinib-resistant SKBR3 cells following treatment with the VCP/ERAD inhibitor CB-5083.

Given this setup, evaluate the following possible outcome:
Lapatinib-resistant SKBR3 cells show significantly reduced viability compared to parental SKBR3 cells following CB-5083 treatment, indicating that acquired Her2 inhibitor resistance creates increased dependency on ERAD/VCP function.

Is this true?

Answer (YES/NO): YES